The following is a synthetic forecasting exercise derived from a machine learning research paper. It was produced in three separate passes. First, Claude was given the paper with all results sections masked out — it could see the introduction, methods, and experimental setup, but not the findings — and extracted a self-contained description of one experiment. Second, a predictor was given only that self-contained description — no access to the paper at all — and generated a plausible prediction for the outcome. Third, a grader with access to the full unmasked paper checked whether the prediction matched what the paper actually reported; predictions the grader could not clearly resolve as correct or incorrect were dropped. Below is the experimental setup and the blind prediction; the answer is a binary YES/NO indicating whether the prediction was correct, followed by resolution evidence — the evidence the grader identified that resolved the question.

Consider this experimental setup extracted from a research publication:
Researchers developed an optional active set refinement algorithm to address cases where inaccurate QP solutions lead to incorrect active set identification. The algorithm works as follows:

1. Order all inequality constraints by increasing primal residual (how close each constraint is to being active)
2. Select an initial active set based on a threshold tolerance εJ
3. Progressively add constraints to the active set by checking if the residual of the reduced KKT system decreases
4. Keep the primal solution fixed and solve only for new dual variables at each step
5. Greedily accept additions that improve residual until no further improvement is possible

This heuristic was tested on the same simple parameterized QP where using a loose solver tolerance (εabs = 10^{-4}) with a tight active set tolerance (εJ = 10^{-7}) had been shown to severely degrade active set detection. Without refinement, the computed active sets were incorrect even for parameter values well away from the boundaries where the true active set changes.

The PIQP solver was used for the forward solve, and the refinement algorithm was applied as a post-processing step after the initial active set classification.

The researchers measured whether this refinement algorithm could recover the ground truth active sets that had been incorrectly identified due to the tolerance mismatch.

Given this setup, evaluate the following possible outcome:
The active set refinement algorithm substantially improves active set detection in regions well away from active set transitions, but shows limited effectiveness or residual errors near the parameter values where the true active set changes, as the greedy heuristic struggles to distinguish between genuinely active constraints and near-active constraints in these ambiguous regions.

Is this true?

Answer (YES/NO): NO